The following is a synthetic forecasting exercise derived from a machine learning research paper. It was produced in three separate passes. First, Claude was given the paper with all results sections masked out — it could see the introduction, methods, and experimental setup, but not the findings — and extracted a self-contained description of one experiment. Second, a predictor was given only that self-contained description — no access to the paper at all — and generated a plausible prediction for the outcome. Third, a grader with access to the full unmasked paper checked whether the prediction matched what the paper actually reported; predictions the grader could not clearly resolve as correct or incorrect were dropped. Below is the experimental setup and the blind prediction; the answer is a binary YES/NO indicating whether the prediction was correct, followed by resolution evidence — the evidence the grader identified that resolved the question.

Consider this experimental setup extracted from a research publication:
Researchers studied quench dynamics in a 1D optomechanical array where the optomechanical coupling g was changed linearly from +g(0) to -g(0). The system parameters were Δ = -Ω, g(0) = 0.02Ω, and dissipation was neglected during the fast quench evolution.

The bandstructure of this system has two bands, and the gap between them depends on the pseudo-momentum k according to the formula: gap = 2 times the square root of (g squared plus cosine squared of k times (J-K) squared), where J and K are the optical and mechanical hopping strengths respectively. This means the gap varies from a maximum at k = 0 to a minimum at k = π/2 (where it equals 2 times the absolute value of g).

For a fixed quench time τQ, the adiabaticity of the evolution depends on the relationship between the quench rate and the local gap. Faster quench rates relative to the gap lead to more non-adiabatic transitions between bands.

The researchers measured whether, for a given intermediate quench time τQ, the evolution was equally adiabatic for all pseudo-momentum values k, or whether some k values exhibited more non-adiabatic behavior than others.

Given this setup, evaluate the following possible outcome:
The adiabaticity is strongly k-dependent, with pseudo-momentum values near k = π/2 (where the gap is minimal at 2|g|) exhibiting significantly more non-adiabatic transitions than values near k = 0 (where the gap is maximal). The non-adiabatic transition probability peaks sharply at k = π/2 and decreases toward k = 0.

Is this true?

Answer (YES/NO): YES